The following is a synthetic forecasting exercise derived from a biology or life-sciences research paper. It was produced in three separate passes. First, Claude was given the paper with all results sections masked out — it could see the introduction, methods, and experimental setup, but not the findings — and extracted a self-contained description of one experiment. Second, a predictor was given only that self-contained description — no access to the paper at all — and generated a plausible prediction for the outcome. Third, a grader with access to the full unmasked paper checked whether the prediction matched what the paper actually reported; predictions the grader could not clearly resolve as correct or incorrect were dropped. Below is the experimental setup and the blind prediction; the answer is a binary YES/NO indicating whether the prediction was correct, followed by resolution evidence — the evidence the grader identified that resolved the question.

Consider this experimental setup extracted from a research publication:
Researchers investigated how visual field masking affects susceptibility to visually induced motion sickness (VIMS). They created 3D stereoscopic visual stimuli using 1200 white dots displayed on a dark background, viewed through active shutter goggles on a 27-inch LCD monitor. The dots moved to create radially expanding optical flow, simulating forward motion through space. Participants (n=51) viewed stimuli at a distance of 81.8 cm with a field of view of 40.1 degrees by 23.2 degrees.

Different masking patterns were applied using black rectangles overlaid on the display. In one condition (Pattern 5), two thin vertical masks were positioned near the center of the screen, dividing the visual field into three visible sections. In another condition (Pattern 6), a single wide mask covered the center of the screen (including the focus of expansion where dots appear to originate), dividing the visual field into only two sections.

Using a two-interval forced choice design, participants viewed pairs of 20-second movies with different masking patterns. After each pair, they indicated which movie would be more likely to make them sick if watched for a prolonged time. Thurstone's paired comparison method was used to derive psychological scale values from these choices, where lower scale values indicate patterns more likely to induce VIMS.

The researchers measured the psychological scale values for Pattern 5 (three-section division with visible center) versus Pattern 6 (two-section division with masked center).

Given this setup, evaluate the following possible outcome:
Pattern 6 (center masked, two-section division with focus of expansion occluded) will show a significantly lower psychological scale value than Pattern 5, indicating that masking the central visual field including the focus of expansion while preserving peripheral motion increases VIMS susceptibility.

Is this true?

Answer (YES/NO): NO